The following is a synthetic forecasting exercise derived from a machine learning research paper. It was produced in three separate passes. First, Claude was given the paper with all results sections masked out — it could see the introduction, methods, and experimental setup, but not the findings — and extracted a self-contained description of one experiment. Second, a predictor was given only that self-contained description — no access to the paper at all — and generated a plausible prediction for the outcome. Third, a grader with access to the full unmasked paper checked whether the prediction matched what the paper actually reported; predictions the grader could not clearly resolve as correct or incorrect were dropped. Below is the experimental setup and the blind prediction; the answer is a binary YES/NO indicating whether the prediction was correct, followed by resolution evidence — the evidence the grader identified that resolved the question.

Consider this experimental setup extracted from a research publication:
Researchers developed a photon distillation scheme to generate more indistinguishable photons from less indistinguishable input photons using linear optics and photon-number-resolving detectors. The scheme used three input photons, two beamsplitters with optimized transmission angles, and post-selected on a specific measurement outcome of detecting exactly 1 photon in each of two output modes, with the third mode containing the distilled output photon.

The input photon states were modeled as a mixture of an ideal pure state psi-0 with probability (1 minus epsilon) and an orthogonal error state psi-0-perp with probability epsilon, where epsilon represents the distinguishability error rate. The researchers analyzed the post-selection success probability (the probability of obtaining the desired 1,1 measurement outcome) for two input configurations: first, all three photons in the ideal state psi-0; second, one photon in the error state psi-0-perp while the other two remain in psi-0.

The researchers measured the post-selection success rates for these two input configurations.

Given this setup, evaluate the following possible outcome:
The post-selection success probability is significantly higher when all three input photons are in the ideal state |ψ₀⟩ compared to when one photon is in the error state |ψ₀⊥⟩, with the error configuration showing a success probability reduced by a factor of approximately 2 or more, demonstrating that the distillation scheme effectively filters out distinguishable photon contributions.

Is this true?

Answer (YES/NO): YES